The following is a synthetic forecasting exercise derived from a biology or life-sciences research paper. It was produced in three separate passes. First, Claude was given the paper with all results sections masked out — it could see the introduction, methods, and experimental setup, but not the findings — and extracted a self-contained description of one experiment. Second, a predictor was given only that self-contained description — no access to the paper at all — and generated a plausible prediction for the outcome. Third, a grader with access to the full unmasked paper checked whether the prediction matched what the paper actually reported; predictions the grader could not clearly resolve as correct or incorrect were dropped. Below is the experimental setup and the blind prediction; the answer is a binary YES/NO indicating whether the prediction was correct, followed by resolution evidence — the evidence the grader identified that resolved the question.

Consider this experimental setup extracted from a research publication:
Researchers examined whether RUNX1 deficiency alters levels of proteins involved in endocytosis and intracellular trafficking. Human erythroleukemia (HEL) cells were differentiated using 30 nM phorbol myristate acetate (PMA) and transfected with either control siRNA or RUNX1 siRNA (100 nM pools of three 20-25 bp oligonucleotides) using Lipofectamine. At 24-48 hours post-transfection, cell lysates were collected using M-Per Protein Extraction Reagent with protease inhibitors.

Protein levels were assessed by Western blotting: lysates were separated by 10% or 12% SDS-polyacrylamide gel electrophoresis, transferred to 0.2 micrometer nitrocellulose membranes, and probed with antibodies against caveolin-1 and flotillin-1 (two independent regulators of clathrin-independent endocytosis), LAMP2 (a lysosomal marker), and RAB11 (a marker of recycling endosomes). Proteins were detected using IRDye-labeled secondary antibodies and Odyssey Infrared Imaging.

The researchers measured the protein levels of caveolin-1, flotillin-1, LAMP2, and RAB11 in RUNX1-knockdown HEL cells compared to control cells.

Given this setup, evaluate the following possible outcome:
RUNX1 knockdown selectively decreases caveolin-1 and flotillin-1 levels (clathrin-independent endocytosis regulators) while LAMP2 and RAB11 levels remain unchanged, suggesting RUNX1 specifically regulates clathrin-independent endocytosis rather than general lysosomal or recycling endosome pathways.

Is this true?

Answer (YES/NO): NO